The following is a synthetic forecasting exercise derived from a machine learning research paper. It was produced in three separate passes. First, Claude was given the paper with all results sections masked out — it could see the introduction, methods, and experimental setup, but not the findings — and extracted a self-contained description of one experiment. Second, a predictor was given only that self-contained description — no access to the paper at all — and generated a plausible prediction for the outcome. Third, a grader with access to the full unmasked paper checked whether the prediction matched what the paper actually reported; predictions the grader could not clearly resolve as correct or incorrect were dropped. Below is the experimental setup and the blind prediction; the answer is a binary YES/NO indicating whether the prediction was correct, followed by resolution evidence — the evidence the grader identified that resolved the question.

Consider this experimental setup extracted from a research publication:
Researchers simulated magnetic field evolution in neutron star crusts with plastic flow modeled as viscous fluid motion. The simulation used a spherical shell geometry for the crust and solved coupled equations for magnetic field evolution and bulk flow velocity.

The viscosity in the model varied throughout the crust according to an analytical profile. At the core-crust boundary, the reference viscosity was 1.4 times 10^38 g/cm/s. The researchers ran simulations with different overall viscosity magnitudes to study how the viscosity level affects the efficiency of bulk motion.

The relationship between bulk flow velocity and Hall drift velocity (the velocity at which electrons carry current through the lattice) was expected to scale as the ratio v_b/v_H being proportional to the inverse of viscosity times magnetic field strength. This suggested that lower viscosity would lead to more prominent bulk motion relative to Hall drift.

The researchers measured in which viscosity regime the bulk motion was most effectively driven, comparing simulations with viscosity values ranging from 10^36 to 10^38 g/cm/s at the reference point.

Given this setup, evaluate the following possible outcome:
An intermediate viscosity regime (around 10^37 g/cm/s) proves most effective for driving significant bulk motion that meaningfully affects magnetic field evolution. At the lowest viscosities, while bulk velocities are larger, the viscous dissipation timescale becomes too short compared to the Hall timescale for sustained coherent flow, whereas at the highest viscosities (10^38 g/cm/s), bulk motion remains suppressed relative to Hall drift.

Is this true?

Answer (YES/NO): NO